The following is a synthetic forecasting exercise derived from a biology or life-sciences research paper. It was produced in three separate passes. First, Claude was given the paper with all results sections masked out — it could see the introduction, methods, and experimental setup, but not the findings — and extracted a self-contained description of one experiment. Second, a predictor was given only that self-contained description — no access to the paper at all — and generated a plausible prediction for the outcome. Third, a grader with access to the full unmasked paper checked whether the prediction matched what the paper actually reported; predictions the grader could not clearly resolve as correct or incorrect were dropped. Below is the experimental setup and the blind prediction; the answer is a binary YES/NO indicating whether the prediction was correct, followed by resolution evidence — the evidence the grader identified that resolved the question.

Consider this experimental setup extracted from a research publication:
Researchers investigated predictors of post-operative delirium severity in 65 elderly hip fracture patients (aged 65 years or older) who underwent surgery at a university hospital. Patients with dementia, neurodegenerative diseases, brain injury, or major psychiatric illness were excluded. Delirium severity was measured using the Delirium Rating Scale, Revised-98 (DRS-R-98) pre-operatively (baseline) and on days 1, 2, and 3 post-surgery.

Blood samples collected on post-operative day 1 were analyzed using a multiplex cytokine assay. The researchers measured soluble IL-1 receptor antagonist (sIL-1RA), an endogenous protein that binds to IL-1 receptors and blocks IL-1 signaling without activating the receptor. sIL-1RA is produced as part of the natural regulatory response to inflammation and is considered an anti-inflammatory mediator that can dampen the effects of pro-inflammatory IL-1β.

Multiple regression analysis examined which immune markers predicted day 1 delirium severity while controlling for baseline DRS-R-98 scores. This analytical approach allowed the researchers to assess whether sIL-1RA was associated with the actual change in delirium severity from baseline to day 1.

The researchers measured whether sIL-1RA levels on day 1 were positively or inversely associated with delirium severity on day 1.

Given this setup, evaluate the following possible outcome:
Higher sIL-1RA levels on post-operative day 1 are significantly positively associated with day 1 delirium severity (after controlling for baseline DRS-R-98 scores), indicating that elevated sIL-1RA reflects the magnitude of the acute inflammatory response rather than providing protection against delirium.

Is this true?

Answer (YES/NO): NO